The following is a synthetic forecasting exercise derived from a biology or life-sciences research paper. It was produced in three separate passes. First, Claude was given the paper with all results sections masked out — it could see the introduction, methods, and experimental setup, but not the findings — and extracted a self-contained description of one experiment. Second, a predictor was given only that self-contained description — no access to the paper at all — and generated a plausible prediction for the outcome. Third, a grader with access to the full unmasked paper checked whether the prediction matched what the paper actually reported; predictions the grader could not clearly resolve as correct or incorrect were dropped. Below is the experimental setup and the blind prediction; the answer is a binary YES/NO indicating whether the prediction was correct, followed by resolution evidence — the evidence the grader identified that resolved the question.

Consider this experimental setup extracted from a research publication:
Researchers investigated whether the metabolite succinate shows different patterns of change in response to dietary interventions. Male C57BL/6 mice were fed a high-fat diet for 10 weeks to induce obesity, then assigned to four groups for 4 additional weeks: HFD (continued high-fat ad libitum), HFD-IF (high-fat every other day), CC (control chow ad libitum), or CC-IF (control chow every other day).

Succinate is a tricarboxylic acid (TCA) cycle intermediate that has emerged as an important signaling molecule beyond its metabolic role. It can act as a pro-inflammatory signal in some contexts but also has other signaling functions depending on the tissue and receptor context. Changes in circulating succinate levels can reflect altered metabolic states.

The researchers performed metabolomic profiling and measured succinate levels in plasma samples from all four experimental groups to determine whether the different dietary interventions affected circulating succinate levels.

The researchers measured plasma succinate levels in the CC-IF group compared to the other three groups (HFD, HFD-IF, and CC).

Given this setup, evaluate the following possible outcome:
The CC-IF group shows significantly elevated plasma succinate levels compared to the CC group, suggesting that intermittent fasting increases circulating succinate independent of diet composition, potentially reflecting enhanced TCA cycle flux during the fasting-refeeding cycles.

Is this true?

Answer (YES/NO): NO